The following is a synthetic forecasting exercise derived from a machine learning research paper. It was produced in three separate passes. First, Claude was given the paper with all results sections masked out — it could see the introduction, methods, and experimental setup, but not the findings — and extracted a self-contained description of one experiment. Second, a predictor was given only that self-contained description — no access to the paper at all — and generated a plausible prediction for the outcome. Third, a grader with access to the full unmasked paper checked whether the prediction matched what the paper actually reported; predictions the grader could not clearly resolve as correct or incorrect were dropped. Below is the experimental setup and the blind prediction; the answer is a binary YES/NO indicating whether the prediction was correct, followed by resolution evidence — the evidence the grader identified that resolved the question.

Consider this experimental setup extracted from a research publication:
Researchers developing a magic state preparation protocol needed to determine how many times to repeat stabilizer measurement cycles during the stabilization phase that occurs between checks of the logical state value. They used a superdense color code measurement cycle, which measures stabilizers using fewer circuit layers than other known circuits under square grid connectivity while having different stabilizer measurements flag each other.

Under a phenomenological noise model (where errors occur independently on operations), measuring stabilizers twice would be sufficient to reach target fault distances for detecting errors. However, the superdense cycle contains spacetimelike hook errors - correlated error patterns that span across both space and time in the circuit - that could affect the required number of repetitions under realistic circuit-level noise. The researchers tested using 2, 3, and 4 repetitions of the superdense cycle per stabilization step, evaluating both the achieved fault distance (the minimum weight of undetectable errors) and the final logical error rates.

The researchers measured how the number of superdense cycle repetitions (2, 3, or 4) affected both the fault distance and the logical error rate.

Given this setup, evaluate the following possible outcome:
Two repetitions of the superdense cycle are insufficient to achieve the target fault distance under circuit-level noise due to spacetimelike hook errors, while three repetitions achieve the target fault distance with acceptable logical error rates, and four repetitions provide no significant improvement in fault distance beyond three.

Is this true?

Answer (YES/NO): NO